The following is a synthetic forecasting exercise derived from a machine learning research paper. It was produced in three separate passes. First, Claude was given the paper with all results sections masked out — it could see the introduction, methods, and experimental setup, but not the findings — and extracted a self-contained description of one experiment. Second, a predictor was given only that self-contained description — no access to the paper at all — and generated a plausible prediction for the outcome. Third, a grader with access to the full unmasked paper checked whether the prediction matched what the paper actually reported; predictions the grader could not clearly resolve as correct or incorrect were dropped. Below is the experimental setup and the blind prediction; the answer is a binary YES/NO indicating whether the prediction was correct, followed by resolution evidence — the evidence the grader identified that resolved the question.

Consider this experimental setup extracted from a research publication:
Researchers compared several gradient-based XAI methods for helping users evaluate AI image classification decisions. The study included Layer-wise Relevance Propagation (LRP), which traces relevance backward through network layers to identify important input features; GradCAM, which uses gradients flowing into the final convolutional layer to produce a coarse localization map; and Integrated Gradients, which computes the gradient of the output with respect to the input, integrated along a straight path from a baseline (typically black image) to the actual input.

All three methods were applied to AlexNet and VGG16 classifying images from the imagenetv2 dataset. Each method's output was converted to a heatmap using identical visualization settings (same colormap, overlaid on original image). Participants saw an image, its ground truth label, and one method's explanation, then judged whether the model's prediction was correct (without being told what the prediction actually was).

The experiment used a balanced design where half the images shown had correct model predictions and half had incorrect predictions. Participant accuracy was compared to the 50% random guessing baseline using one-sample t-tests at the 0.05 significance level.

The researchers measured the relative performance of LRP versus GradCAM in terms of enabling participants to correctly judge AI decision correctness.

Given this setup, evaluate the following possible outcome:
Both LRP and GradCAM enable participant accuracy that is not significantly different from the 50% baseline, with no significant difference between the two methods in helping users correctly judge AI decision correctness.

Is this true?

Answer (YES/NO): NO